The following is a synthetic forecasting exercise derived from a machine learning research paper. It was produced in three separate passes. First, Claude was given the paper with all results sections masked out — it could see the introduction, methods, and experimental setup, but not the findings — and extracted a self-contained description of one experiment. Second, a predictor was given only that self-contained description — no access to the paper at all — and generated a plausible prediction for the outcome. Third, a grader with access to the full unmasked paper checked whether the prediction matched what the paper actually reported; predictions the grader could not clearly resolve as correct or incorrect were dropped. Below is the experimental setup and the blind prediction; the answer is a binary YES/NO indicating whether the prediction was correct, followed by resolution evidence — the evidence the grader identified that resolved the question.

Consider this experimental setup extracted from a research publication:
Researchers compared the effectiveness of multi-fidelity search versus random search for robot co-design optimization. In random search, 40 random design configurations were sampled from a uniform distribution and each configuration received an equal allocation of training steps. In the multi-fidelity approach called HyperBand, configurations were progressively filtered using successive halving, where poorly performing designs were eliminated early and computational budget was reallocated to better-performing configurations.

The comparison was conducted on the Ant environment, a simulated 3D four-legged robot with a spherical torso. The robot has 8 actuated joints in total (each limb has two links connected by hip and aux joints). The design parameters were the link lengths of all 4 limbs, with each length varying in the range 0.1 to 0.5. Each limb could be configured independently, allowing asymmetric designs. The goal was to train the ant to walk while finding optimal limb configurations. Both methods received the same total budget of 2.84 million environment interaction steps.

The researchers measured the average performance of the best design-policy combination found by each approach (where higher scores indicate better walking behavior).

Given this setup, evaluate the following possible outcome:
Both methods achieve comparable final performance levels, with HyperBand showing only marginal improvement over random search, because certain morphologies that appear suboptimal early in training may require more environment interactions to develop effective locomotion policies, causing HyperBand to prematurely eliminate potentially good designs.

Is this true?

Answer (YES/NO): NO